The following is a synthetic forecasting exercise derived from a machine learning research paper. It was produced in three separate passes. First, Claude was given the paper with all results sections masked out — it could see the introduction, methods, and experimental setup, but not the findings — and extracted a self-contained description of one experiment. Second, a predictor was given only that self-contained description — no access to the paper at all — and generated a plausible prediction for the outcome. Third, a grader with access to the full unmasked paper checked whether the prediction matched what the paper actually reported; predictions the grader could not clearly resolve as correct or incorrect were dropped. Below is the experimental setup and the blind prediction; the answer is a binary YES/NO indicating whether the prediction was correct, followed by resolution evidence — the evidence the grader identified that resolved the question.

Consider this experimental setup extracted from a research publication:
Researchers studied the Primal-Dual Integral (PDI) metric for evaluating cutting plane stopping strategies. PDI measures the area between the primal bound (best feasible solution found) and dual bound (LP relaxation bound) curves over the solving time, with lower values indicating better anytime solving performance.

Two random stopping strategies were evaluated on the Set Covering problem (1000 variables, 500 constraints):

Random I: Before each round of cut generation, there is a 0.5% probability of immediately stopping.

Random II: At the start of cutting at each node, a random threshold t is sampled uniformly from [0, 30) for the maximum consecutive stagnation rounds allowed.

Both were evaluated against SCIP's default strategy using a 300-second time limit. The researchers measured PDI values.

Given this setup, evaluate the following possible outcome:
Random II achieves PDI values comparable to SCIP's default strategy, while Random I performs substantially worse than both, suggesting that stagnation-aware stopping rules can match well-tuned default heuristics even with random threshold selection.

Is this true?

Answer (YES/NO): NO